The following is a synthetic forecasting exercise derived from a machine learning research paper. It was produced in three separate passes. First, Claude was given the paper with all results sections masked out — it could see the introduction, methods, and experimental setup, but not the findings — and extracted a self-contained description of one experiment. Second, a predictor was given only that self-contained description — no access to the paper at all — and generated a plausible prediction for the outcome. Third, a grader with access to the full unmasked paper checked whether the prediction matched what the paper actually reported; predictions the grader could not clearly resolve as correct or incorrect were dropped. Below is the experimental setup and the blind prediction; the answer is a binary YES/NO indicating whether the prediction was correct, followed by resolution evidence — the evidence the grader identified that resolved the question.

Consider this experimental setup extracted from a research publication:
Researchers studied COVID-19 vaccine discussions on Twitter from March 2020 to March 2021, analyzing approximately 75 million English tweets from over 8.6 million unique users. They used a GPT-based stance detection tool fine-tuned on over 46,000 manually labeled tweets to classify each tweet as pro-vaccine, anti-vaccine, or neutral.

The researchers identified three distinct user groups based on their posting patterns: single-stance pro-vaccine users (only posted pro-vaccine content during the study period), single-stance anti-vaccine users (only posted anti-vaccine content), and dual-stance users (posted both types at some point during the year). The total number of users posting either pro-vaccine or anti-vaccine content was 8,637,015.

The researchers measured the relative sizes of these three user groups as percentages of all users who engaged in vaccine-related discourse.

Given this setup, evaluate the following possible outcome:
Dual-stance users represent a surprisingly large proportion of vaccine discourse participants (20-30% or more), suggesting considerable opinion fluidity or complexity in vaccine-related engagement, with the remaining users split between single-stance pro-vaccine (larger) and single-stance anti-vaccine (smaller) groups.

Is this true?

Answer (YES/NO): YES